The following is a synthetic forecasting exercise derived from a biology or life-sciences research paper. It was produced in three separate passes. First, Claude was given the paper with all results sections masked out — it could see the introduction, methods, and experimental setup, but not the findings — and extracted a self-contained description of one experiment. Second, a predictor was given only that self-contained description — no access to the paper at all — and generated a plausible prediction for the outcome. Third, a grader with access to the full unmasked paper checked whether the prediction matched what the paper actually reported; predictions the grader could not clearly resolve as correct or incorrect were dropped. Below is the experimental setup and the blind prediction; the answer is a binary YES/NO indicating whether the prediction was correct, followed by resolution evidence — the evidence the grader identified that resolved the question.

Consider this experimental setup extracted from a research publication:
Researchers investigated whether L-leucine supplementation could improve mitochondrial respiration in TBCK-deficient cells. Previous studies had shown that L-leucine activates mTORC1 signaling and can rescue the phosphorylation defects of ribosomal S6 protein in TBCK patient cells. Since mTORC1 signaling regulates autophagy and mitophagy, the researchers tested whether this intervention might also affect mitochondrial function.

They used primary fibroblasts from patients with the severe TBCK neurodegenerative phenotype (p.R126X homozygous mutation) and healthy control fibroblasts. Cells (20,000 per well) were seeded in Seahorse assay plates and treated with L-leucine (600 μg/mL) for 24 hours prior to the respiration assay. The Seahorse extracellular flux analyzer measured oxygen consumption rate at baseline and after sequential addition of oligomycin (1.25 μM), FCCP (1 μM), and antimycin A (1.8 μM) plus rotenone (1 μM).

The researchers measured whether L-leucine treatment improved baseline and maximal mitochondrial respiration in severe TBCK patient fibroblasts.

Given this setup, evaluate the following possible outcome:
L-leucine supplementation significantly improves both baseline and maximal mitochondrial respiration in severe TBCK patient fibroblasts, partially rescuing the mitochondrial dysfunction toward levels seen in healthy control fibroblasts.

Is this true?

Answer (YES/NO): NO